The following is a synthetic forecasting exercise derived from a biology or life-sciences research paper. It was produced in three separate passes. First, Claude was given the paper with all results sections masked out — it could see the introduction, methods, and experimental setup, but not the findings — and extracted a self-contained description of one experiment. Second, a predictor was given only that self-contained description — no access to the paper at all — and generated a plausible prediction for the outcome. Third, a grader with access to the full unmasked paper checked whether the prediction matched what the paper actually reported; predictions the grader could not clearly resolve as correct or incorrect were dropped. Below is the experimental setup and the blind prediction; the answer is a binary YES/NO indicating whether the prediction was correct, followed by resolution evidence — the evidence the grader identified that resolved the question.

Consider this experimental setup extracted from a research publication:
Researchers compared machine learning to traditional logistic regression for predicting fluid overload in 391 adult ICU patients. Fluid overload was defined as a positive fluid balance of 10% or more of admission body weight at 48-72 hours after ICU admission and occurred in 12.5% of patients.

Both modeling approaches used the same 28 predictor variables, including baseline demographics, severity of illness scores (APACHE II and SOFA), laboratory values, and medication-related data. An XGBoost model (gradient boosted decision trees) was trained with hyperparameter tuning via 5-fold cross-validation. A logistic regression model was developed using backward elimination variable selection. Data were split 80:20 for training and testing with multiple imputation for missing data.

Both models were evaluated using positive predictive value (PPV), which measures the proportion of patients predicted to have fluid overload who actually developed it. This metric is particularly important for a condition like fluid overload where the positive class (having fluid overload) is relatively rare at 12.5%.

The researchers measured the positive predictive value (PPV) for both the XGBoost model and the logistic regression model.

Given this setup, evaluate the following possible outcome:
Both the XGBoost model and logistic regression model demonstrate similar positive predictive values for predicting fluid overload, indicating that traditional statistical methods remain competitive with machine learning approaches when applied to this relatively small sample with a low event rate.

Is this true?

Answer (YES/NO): YES